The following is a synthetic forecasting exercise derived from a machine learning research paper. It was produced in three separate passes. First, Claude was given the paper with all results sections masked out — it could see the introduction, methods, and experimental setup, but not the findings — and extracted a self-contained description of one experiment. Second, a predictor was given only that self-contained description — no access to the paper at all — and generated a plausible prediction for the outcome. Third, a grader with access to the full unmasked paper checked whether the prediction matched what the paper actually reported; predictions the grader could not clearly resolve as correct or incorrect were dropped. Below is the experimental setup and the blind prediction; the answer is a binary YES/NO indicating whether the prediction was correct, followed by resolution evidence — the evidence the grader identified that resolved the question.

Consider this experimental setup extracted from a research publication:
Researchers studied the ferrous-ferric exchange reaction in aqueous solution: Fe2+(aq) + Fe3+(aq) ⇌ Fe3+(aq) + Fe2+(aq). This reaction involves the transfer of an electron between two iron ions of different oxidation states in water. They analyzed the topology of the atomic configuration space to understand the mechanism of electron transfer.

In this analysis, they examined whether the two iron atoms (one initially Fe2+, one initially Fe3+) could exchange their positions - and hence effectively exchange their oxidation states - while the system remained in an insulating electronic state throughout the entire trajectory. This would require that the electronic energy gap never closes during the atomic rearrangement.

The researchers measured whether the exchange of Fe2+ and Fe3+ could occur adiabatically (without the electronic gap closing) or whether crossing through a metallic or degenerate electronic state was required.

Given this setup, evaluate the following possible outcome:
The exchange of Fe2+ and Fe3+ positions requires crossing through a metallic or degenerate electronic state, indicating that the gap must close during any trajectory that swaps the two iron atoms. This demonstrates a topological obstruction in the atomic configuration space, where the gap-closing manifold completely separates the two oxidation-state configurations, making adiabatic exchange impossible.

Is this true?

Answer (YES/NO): YES